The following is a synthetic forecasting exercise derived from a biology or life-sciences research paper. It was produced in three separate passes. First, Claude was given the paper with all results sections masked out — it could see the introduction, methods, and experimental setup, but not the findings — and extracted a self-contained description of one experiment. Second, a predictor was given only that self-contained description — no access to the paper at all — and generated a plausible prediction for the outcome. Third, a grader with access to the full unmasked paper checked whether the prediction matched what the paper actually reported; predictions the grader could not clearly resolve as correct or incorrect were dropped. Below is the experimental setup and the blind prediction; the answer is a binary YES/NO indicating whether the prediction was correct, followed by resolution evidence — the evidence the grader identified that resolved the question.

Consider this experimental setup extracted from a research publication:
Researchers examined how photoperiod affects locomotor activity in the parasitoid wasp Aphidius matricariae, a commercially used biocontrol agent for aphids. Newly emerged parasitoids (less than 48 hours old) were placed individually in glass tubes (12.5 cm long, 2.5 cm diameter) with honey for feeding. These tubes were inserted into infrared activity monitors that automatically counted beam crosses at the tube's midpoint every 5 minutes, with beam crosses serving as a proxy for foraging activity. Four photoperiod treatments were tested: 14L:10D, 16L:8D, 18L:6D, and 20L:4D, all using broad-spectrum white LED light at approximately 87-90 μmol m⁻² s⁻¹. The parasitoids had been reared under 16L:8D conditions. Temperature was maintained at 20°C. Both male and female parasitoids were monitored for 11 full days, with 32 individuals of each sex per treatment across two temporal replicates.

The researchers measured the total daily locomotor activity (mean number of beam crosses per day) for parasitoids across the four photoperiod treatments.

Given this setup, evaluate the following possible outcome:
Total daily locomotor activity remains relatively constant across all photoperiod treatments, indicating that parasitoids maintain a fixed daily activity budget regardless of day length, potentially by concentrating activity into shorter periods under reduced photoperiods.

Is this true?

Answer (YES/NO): YES